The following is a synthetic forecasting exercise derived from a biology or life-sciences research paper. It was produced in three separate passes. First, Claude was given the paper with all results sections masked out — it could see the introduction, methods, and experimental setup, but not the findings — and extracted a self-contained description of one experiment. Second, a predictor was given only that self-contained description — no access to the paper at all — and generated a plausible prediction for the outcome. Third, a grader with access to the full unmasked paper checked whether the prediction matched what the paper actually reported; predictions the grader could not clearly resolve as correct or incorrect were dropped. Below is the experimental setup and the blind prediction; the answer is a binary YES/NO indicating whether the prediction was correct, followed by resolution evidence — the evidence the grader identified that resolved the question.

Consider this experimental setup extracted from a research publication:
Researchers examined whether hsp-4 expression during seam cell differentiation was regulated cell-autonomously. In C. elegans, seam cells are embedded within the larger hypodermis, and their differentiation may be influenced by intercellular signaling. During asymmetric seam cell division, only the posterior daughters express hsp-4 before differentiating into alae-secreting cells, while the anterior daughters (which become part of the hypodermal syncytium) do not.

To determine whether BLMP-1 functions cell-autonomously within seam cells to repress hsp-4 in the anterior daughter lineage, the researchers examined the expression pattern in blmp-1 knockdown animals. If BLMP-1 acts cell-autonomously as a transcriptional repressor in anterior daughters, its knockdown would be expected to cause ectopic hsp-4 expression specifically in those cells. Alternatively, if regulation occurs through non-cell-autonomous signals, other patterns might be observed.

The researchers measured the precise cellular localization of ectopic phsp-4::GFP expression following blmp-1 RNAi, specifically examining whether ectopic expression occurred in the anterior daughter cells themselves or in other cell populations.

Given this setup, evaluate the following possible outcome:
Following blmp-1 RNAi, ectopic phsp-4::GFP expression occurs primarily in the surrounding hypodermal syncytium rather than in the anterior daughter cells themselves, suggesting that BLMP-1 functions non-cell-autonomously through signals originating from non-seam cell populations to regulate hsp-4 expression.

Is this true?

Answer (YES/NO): NO